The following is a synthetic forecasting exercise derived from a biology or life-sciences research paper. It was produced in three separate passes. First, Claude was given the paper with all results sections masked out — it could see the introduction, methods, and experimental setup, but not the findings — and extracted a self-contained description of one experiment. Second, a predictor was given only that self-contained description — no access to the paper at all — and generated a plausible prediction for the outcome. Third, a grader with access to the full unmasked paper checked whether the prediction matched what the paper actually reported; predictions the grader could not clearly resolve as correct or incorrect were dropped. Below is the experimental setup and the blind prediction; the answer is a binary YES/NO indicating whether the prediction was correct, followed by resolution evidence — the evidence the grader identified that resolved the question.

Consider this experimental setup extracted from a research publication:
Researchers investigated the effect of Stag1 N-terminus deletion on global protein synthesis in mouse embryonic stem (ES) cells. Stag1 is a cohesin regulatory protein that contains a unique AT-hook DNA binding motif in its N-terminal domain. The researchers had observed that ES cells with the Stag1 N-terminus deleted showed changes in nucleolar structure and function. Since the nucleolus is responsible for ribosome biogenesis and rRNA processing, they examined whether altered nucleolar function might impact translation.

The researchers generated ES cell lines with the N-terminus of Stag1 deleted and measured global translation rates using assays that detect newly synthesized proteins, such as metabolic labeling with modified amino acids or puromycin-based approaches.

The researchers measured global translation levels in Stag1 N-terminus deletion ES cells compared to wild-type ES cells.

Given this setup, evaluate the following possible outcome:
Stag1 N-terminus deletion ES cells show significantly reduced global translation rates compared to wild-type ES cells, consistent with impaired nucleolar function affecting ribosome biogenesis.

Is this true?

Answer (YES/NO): YES